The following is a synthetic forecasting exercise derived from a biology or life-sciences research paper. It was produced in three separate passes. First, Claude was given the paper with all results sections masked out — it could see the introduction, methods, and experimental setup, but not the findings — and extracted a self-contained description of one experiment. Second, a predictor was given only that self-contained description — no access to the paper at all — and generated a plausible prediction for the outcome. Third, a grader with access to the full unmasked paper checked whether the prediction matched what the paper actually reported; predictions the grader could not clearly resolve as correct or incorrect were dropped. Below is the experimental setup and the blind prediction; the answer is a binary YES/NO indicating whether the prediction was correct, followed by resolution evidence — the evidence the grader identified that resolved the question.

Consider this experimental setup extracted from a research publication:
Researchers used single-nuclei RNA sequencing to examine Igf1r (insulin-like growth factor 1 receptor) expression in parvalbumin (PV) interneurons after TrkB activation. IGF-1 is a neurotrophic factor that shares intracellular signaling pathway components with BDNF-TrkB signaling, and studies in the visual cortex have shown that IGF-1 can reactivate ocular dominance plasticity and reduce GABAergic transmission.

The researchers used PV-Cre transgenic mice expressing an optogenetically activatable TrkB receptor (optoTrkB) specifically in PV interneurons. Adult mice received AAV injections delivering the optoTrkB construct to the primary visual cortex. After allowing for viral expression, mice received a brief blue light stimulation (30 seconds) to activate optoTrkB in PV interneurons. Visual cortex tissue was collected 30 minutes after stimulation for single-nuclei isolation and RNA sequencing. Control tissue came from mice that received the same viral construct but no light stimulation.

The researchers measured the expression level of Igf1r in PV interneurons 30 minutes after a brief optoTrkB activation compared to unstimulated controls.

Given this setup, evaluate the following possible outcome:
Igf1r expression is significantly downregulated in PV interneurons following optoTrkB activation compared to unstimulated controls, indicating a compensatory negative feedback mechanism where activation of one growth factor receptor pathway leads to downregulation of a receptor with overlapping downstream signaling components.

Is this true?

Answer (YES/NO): NO